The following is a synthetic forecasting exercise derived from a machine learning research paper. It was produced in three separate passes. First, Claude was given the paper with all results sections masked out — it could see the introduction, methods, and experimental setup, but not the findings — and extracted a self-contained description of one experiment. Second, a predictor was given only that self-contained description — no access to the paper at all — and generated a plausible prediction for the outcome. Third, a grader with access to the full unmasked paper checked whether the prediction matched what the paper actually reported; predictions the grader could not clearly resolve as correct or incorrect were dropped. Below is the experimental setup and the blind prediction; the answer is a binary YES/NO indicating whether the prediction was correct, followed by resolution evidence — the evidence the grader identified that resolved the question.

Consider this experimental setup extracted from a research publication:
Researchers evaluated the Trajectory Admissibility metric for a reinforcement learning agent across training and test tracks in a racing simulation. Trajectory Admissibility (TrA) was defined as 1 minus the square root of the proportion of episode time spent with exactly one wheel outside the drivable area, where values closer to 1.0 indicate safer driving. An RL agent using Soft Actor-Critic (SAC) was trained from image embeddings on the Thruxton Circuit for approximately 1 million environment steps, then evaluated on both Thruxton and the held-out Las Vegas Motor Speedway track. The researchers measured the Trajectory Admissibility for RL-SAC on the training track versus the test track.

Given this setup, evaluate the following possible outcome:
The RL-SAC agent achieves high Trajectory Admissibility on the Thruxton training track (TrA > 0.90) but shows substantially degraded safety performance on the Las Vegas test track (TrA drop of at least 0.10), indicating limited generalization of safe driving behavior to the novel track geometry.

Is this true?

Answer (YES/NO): NO